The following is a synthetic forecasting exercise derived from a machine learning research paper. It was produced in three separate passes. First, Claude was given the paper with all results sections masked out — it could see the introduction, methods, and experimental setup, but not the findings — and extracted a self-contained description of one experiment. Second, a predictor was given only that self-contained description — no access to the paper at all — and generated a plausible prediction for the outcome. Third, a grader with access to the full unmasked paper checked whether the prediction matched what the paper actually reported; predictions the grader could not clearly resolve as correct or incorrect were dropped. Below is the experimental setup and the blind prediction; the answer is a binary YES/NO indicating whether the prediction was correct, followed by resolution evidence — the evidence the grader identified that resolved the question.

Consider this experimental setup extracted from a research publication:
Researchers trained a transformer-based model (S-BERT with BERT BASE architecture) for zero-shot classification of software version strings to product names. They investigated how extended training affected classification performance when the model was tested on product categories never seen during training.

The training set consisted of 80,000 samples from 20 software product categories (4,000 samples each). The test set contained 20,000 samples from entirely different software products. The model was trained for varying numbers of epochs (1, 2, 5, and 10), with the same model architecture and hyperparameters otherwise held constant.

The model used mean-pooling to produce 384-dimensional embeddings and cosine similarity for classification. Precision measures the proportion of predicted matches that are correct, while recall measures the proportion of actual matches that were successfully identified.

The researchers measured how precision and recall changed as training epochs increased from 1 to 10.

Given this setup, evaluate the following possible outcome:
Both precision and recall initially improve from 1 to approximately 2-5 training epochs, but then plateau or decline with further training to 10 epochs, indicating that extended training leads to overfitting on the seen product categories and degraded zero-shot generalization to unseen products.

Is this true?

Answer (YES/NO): NO